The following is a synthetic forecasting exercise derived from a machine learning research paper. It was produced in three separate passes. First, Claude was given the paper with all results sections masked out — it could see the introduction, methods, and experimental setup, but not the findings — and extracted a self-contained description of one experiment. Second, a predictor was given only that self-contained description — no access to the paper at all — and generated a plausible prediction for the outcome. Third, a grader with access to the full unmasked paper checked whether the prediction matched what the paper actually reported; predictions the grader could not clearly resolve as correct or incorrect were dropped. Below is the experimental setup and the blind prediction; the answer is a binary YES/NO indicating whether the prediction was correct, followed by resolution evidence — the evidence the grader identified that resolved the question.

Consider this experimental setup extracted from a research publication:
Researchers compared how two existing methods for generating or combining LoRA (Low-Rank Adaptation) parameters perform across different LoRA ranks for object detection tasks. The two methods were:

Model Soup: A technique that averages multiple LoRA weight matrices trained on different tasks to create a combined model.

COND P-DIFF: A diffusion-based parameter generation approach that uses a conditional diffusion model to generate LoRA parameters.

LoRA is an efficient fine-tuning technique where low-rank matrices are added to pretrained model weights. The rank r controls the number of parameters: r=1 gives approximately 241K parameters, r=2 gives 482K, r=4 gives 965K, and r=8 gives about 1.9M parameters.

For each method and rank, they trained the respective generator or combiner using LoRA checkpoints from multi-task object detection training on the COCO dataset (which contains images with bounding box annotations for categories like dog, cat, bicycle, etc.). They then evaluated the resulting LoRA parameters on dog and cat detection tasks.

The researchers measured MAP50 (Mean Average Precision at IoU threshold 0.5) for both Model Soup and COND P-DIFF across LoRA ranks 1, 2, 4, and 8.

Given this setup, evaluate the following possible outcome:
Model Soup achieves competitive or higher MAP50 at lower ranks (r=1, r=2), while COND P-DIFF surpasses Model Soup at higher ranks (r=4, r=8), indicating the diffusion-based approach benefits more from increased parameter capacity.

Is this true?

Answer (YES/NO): NO